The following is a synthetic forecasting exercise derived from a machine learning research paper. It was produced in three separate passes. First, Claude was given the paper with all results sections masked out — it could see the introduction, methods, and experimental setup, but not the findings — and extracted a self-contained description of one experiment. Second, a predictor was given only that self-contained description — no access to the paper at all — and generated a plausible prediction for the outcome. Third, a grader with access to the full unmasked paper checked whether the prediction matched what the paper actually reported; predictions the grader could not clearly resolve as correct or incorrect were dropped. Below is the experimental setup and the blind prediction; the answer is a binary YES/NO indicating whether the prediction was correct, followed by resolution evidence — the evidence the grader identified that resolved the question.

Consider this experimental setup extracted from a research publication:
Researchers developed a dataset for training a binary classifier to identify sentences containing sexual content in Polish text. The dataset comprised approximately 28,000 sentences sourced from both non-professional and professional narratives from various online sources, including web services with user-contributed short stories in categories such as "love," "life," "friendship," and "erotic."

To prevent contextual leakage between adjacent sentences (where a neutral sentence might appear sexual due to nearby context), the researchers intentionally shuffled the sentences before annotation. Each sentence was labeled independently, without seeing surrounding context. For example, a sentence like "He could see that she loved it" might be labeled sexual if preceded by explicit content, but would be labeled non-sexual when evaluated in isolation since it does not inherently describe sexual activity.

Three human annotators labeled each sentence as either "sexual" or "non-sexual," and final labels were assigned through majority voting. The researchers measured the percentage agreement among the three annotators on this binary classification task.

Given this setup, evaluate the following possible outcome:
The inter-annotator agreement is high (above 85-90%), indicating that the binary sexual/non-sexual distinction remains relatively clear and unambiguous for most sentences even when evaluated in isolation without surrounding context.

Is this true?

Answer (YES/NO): YES